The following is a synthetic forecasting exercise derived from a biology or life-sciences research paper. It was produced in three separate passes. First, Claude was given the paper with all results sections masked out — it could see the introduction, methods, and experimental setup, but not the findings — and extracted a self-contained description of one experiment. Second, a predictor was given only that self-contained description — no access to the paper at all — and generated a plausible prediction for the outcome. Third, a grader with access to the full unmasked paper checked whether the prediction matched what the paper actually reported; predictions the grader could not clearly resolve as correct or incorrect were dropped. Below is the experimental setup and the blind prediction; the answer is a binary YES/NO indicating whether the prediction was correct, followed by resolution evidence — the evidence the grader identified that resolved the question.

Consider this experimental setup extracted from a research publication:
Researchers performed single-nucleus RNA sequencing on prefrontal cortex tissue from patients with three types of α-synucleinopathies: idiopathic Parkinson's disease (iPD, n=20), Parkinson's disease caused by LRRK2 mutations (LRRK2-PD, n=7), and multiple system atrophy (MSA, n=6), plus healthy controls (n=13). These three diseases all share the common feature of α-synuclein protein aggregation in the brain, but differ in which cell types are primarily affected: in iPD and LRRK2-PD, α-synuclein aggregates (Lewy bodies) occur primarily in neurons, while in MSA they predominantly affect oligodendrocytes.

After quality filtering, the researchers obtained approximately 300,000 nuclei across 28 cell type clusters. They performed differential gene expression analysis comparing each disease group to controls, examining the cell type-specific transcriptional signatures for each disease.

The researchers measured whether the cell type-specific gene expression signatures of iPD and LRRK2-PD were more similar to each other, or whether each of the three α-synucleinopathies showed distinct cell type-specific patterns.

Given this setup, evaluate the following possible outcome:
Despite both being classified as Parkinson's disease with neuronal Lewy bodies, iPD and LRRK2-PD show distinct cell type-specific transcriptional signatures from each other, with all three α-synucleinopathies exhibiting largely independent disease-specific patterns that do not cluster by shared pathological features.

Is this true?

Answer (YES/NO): NO